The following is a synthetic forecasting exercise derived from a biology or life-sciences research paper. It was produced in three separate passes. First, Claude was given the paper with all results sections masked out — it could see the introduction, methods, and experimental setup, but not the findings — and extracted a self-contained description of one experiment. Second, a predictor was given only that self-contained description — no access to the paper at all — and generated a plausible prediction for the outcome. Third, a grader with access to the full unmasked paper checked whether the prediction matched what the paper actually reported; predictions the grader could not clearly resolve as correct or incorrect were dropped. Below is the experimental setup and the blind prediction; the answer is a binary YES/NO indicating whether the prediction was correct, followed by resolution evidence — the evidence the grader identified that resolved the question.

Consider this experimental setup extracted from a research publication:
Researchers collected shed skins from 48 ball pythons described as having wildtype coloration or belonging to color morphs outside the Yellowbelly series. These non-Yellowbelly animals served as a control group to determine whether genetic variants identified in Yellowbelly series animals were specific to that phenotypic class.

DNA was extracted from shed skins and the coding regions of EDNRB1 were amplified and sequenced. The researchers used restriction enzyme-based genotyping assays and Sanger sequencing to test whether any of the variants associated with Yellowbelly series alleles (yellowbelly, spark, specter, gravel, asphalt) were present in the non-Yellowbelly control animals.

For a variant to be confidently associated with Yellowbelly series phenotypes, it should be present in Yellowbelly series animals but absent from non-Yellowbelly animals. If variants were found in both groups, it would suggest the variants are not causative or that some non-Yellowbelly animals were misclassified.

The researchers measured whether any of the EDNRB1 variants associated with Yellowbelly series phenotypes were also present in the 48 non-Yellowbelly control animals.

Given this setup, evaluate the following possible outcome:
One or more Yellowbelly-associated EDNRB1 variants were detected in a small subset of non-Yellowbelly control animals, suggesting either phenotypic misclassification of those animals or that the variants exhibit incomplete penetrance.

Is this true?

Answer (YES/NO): NO